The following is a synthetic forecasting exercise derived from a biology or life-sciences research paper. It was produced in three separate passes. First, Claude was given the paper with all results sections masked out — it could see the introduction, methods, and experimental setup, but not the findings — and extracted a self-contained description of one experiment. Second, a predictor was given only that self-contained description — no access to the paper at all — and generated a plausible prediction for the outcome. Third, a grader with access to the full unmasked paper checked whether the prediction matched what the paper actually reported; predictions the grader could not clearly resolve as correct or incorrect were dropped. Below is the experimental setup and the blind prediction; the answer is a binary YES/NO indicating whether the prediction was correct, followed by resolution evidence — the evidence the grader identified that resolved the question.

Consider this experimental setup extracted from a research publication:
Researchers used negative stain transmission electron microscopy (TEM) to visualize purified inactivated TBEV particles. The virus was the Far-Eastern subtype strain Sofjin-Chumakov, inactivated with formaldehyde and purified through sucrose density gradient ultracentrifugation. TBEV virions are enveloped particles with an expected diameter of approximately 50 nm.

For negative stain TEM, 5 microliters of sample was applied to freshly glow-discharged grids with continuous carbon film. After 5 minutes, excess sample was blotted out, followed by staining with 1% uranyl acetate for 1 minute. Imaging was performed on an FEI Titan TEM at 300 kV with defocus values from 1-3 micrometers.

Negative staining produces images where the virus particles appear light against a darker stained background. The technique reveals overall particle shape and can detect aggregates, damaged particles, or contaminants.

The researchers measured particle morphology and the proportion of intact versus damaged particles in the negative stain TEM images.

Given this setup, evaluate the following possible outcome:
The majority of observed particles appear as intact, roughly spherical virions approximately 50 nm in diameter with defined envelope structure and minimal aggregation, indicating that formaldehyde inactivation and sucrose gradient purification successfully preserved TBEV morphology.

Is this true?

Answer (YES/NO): YES